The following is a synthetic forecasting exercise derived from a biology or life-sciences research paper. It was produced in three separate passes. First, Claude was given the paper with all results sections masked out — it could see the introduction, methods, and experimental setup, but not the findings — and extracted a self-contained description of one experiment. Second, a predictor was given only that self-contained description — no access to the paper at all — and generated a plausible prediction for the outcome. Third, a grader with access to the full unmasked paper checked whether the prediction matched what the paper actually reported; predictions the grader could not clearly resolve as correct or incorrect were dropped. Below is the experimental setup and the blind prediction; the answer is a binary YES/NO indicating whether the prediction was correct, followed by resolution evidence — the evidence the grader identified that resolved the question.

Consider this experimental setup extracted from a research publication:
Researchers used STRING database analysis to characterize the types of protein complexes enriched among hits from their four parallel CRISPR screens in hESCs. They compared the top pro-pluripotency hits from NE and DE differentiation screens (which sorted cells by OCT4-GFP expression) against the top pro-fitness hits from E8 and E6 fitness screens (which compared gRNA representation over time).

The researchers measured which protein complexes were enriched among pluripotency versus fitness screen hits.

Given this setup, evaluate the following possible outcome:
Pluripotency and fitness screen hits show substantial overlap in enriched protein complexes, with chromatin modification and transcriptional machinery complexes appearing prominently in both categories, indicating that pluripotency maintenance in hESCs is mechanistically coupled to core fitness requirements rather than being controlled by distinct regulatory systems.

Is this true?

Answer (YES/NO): NO